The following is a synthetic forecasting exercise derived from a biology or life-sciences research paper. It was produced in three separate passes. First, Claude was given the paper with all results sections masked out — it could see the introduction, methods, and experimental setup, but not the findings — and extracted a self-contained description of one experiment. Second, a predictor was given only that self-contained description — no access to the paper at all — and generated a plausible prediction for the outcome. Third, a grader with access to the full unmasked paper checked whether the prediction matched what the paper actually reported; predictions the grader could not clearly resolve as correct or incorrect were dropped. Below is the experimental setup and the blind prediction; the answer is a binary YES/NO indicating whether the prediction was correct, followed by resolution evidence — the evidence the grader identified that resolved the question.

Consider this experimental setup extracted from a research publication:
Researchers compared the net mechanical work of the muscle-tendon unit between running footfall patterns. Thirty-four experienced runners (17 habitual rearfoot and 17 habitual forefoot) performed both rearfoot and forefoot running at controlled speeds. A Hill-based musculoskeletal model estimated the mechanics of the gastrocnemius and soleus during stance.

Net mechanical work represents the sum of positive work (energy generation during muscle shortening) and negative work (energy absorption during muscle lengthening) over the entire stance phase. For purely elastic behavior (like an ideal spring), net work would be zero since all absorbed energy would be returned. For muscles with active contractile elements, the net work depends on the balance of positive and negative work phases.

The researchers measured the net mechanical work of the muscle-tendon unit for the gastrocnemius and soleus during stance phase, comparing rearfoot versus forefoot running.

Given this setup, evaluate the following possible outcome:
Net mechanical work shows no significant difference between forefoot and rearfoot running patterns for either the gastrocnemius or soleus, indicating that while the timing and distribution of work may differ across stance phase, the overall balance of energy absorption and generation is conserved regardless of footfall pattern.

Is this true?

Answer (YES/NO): NO